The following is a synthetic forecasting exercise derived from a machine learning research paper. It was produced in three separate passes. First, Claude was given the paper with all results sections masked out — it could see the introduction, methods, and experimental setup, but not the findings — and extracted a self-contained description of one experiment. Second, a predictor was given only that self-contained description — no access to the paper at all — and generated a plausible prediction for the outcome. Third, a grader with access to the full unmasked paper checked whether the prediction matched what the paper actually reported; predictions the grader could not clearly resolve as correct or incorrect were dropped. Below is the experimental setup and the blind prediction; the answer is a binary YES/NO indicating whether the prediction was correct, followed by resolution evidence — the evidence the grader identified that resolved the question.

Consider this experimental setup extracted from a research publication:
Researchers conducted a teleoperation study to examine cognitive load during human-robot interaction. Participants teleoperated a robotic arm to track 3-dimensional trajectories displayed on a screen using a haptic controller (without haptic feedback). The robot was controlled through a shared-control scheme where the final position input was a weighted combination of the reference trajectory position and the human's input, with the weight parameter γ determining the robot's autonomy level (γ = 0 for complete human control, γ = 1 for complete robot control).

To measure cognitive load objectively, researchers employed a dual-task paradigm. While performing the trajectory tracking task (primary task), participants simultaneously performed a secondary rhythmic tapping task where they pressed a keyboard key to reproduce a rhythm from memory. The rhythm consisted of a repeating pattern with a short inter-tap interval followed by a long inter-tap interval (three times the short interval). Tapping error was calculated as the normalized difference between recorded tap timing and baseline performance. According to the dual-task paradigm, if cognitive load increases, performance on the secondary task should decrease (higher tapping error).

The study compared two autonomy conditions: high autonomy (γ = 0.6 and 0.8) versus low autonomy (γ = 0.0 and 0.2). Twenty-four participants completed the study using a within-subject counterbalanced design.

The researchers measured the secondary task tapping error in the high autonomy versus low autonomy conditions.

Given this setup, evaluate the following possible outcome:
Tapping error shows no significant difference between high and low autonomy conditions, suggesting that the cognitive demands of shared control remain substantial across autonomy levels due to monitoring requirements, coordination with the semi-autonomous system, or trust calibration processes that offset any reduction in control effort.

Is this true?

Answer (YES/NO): YES